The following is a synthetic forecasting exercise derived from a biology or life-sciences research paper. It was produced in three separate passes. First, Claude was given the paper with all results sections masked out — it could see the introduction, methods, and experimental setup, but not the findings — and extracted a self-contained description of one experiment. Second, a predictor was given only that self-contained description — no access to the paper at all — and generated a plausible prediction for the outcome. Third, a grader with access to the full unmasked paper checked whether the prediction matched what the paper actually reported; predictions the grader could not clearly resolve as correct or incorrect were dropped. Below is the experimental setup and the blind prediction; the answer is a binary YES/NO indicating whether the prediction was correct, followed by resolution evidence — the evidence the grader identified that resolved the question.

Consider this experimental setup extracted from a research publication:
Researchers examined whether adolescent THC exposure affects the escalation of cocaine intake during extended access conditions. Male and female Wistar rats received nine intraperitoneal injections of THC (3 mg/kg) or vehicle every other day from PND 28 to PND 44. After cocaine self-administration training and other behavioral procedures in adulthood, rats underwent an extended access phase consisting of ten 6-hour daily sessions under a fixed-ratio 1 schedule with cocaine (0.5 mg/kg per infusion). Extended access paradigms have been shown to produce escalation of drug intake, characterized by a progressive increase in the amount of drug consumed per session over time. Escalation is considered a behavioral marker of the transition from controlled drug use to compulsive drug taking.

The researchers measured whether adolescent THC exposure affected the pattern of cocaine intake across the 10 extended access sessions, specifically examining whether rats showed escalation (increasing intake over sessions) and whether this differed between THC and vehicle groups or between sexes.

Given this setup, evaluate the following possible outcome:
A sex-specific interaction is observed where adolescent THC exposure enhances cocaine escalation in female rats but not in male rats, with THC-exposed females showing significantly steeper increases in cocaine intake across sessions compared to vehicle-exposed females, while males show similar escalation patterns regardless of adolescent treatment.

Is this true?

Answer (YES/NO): NO